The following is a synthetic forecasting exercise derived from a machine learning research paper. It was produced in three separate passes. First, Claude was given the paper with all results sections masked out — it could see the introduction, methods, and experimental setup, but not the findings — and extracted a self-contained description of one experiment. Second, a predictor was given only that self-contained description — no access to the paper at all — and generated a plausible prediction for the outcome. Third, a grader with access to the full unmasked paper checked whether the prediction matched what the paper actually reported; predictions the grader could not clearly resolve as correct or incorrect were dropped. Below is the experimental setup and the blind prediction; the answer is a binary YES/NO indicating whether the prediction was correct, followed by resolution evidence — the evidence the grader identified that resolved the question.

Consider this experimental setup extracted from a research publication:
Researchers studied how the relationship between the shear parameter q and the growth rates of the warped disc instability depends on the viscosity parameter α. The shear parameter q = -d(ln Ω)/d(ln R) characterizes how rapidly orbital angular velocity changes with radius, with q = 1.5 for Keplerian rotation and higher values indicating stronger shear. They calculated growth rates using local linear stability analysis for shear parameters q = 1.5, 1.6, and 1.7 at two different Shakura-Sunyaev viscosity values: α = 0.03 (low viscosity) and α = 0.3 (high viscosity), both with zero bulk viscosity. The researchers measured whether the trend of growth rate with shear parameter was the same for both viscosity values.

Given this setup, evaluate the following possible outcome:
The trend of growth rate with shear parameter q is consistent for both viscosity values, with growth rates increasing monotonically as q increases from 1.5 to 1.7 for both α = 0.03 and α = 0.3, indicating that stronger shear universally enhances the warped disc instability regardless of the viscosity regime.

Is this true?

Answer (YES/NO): NO